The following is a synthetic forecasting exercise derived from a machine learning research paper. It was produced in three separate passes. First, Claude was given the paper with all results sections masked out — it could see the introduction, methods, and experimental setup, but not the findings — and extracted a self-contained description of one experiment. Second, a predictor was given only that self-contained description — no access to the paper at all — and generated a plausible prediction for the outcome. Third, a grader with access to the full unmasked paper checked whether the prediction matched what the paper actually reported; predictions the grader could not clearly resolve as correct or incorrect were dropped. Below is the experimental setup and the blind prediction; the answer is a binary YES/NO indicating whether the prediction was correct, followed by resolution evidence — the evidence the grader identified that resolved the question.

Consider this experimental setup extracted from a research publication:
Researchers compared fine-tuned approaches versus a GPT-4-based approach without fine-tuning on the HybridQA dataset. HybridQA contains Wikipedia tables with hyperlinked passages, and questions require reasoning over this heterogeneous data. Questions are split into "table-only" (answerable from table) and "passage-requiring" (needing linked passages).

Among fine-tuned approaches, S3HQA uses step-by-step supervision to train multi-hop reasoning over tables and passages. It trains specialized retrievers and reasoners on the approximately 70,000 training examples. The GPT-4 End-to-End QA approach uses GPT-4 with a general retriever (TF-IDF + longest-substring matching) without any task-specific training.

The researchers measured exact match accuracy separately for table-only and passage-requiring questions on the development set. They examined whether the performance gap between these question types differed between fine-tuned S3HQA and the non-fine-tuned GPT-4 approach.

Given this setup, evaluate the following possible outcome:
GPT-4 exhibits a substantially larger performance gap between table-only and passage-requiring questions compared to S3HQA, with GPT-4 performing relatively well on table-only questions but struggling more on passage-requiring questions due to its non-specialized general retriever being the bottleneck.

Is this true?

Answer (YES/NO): YES